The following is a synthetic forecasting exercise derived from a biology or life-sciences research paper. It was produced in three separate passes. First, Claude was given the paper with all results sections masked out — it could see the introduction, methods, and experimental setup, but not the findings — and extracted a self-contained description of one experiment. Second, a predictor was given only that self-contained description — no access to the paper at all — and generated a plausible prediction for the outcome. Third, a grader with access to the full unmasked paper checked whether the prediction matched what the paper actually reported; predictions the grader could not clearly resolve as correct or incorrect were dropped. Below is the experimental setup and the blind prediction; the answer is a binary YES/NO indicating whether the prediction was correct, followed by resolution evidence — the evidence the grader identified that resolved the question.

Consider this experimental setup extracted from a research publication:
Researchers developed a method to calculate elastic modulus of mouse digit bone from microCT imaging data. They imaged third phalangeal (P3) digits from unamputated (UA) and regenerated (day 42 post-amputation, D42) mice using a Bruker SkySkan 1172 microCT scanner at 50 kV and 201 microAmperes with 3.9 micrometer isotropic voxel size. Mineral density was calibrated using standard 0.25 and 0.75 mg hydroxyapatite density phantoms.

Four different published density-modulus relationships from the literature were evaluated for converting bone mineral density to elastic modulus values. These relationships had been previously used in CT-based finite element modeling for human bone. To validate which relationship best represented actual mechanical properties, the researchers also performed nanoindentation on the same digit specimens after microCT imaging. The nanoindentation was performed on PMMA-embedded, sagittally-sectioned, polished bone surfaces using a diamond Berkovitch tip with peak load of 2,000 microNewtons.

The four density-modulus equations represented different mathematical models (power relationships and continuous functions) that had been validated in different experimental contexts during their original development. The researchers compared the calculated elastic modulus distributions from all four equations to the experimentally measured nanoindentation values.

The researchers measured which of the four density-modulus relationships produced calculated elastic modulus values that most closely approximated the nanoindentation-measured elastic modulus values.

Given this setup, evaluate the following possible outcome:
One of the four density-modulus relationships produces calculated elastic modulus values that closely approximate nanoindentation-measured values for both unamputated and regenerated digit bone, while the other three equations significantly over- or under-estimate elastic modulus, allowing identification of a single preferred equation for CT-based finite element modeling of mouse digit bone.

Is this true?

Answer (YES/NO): YES